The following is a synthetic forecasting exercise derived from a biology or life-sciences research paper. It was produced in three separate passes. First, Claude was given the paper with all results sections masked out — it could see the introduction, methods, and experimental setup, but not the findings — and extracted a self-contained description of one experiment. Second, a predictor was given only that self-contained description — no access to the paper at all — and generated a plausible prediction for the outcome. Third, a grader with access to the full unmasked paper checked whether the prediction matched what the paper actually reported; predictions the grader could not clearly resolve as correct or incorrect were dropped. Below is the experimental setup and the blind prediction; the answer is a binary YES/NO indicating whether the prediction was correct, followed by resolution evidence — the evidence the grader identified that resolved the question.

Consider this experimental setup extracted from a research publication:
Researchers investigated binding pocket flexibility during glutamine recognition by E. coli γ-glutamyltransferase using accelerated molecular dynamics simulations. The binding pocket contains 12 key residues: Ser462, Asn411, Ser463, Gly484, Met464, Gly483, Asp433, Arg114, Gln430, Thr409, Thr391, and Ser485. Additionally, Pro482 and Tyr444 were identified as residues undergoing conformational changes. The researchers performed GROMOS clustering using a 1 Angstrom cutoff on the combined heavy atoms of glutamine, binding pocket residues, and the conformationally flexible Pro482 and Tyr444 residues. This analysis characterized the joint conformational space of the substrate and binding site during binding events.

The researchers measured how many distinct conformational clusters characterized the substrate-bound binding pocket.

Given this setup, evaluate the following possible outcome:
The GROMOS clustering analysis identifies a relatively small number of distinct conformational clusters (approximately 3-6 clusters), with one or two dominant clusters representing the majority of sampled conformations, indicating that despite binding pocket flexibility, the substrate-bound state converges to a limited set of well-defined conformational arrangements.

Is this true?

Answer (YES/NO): NO